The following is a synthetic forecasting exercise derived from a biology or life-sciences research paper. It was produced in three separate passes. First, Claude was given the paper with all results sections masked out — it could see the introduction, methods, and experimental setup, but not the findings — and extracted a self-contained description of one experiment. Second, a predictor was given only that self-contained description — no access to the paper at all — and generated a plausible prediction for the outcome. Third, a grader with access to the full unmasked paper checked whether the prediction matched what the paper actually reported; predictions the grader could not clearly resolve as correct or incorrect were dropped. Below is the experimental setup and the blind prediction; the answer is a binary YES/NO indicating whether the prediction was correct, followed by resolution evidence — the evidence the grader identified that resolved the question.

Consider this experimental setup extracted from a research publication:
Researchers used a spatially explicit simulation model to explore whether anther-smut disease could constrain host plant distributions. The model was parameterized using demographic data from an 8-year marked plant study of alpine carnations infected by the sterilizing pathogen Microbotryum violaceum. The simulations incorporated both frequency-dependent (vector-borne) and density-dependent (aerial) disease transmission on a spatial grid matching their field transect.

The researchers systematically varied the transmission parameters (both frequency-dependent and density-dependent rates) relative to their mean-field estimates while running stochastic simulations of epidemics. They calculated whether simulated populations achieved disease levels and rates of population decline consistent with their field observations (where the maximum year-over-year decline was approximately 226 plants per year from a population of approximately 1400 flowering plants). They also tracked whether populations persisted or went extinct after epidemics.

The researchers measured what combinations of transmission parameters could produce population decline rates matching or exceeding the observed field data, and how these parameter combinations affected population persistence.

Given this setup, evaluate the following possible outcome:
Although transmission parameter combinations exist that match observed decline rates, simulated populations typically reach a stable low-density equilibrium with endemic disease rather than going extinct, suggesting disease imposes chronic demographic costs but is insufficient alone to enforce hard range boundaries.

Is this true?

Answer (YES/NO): NO